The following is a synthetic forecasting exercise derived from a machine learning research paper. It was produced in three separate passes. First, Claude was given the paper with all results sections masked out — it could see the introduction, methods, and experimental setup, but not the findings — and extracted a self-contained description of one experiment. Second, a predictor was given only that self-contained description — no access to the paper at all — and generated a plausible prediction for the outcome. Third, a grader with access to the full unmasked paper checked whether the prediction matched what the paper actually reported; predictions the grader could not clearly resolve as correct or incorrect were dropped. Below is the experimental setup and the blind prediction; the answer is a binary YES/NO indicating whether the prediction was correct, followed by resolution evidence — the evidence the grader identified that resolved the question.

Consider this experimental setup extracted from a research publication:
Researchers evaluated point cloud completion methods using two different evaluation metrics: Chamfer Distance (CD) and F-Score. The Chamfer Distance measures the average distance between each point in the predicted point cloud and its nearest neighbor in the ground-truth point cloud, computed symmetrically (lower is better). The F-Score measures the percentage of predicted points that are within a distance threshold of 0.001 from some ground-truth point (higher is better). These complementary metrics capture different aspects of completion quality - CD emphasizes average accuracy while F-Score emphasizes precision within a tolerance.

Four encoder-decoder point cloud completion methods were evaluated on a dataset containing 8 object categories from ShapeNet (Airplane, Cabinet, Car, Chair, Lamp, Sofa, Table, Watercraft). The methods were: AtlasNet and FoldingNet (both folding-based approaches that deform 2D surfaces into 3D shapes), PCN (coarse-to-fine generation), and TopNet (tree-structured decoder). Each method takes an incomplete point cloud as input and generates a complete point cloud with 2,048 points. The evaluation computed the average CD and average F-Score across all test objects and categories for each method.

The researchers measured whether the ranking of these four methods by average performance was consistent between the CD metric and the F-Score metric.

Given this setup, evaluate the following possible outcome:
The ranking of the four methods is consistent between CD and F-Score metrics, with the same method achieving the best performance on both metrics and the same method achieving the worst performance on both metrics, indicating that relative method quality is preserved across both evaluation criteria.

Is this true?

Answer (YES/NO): NO